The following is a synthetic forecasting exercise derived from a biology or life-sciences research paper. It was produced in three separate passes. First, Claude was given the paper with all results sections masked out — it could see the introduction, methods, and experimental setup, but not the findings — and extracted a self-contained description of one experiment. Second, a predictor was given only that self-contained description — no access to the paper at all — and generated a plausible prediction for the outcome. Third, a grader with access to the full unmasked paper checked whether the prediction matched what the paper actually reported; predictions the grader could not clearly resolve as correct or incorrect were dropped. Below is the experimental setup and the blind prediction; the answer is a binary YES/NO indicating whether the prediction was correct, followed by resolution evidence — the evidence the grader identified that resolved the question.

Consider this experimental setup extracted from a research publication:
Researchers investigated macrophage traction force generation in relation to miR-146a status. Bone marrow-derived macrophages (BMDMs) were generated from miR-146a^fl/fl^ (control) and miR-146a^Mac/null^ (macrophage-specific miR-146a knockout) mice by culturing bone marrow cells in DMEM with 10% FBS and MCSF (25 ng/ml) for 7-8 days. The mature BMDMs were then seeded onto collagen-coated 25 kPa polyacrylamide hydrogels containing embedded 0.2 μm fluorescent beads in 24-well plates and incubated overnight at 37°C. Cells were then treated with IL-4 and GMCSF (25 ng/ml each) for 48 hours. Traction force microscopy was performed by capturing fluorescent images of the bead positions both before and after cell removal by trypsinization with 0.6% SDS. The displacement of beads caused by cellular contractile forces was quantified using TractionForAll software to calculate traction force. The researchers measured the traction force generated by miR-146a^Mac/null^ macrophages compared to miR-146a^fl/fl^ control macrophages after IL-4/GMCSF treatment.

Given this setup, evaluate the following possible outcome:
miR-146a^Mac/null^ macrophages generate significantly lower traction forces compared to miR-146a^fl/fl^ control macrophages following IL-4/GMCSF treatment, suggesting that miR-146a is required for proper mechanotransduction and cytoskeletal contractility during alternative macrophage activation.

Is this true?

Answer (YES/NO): NO